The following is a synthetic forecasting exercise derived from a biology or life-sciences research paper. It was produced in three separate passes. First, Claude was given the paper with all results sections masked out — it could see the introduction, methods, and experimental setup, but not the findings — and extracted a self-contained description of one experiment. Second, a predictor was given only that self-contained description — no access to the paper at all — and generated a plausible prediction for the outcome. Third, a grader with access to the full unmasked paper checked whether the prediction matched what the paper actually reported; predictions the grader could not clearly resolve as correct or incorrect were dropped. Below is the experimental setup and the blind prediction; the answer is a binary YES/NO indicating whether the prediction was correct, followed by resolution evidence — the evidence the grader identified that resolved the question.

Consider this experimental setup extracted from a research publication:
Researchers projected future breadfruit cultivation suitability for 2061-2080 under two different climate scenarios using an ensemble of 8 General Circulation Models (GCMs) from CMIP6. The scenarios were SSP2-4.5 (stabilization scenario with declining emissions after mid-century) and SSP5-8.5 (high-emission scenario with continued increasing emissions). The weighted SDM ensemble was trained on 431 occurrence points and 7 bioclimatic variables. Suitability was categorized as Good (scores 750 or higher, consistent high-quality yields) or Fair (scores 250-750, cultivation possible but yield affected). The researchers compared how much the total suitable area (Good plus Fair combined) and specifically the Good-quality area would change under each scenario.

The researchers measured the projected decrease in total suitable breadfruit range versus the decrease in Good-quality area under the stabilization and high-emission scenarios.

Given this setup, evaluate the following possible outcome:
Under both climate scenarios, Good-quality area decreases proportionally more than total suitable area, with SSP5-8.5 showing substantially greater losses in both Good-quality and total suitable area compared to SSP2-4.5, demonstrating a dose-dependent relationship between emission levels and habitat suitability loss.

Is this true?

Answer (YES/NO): NO